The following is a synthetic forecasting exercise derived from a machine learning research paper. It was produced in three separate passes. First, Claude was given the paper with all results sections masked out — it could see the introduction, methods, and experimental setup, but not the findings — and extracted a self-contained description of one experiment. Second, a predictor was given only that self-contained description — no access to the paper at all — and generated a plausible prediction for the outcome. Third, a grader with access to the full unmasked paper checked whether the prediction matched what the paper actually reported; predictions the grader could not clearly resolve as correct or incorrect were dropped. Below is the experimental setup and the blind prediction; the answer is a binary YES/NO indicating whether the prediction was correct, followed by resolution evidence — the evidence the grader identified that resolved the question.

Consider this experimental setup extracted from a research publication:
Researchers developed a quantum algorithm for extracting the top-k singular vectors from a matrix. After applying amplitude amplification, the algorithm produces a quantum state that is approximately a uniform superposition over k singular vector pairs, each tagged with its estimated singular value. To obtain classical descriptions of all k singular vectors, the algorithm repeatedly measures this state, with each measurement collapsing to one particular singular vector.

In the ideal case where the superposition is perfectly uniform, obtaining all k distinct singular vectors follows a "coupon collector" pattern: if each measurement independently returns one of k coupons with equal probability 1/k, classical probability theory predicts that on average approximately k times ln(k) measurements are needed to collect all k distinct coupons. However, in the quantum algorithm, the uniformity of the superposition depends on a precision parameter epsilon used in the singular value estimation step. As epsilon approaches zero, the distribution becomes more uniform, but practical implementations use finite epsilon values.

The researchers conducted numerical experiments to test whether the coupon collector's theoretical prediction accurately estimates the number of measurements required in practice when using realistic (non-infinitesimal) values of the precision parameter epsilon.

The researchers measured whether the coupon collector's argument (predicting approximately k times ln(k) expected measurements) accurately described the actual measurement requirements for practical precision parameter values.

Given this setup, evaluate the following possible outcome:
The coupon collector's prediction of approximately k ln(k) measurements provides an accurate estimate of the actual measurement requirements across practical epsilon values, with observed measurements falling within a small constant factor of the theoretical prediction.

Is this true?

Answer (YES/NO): YES